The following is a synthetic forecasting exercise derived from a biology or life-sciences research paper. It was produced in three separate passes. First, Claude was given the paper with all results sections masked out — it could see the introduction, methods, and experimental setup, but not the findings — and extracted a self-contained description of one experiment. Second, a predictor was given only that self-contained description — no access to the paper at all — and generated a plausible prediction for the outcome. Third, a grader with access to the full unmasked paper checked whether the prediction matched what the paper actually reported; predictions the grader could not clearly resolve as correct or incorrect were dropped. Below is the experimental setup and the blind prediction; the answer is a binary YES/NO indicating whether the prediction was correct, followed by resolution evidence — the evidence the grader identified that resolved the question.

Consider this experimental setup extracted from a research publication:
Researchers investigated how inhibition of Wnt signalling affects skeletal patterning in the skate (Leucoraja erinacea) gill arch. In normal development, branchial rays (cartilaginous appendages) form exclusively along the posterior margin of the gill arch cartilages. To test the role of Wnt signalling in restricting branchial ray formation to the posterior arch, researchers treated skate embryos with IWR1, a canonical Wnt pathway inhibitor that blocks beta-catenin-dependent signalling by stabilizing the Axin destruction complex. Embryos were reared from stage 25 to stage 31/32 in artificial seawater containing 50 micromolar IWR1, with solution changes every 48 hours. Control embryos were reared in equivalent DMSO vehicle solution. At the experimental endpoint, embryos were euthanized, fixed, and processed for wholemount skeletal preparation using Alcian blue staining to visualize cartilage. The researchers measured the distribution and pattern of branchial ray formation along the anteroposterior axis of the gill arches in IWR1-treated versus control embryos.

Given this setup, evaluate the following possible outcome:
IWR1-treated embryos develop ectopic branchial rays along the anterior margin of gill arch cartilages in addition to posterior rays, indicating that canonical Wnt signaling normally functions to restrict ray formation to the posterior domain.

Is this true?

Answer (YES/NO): YES